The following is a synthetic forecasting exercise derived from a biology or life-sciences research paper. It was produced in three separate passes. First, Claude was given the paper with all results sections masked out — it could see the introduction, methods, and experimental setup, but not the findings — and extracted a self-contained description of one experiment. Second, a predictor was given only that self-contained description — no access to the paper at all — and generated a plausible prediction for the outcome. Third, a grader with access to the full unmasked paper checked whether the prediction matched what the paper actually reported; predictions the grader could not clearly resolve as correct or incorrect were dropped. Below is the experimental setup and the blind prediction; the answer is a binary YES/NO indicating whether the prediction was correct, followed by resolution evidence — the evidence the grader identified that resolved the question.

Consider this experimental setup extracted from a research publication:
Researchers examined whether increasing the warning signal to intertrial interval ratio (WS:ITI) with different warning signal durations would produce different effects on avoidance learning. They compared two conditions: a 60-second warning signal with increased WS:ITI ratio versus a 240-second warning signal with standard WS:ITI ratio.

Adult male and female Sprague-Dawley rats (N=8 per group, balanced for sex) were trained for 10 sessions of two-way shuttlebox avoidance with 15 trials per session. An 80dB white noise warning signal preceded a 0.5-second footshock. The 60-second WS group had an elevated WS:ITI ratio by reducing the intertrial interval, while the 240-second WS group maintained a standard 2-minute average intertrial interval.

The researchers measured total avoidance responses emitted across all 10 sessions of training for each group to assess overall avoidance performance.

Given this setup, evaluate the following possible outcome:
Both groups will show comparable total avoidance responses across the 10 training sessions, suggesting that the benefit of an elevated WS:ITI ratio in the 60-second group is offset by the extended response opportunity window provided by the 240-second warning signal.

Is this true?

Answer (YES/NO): NO